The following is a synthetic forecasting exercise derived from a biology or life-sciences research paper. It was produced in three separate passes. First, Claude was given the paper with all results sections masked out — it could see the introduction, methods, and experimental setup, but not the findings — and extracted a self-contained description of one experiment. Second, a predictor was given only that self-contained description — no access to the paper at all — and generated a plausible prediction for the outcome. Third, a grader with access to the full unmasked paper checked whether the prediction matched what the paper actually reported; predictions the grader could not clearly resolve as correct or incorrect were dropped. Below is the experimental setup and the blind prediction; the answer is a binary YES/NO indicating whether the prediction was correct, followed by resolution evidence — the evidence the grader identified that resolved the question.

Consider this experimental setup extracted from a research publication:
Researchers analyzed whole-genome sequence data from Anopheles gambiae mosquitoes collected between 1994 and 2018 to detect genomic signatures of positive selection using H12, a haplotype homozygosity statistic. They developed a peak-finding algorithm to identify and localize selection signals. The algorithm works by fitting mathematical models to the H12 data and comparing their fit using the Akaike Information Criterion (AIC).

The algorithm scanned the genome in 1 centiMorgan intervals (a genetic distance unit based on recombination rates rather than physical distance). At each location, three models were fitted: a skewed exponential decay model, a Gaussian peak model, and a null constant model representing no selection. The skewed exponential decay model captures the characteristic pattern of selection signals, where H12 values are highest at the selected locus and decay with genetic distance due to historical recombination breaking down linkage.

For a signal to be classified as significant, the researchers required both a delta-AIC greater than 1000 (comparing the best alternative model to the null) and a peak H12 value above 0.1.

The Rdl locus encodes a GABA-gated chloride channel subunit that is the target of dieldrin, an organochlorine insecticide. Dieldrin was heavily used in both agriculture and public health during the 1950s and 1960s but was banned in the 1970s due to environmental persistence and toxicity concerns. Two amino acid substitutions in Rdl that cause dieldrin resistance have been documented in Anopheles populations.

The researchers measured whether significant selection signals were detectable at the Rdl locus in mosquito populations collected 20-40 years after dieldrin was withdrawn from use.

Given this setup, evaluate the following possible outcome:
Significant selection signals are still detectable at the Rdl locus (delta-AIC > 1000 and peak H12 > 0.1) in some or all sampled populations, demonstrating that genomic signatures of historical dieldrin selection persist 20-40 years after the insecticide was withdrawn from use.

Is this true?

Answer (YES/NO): YES